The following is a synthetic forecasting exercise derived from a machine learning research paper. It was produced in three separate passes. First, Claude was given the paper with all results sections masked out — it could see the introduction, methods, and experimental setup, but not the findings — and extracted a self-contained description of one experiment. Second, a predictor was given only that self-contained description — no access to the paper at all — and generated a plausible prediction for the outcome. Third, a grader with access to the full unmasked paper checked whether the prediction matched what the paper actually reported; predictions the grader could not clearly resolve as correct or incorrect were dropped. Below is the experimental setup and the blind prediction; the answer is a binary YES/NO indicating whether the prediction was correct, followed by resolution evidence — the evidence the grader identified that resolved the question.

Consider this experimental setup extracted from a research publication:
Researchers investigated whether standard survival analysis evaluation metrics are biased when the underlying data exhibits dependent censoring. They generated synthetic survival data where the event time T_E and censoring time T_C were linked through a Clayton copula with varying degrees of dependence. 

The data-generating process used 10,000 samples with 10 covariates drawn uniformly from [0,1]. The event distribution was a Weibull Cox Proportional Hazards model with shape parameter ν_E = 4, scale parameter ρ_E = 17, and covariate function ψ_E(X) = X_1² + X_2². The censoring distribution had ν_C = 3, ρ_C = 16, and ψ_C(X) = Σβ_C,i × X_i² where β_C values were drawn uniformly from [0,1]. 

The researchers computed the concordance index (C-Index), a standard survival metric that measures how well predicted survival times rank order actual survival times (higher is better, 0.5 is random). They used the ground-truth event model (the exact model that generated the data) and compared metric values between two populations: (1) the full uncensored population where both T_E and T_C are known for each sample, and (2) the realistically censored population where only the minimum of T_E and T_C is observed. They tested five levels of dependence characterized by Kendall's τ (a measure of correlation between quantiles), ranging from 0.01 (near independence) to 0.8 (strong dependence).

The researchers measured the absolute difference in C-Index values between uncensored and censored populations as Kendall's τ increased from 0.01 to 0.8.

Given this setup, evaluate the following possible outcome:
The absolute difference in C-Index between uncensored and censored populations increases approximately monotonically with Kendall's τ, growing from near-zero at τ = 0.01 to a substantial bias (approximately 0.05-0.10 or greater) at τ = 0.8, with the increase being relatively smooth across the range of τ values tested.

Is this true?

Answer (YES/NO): NO